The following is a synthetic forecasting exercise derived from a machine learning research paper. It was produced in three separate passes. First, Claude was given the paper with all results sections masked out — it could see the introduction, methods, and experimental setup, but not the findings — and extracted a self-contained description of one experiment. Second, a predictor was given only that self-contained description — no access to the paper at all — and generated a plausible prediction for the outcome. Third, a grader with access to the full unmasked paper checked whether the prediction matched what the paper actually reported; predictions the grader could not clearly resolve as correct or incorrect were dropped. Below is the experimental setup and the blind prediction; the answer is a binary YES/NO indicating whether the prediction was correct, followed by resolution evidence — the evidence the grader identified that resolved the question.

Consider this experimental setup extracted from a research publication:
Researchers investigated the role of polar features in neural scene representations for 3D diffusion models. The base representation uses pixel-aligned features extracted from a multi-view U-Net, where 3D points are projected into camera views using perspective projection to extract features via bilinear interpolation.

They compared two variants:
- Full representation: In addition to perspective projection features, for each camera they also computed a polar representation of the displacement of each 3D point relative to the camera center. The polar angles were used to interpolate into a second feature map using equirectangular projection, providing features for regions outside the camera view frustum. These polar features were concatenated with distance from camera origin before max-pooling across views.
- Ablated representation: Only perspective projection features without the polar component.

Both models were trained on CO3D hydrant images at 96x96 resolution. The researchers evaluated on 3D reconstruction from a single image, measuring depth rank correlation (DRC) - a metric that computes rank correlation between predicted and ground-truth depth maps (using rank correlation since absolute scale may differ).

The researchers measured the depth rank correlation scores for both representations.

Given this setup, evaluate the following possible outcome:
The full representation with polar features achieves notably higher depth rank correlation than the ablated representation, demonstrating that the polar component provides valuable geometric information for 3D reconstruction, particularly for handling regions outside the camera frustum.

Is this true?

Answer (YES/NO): YES